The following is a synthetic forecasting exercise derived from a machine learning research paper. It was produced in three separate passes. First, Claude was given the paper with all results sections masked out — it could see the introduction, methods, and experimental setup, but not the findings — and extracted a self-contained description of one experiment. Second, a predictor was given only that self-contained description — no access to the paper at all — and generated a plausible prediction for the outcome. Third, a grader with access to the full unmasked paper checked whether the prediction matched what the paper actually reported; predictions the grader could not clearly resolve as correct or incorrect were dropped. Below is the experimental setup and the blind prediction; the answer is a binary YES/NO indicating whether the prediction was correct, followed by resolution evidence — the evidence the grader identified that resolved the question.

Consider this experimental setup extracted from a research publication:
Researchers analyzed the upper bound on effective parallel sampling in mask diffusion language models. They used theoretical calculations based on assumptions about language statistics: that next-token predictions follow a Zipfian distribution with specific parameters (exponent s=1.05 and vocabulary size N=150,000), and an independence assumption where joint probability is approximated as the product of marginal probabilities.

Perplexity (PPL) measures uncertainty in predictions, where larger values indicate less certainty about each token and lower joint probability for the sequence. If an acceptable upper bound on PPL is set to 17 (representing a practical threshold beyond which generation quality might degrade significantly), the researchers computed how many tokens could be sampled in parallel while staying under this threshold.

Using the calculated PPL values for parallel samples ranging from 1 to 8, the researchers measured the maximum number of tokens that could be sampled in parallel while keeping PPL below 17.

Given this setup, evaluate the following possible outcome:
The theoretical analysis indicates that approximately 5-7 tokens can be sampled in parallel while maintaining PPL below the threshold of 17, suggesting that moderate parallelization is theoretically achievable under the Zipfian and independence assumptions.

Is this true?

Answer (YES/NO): NO